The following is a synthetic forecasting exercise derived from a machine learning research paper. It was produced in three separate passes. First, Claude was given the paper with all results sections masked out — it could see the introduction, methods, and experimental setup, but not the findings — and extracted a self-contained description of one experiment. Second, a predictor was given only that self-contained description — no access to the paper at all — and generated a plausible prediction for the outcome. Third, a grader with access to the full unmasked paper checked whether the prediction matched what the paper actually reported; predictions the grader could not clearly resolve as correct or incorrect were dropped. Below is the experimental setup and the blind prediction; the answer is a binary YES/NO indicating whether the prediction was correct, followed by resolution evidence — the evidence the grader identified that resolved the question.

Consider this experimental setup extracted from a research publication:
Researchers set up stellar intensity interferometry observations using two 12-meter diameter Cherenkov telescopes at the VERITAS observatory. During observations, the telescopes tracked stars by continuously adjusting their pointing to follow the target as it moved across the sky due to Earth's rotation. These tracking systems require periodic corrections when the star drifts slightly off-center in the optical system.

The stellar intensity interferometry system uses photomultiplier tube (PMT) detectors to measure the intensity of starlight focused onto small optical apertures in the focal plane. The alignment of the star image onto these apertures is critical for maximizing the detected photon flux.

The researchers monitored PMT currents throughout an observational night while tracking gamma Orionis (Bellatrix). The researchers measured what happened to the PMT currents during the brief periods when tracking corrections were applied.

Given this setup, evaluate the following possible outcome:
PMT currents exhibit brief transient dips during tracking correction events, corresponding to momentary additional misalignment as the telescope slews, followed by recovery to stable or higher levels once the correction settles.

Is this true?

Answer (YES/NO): YES